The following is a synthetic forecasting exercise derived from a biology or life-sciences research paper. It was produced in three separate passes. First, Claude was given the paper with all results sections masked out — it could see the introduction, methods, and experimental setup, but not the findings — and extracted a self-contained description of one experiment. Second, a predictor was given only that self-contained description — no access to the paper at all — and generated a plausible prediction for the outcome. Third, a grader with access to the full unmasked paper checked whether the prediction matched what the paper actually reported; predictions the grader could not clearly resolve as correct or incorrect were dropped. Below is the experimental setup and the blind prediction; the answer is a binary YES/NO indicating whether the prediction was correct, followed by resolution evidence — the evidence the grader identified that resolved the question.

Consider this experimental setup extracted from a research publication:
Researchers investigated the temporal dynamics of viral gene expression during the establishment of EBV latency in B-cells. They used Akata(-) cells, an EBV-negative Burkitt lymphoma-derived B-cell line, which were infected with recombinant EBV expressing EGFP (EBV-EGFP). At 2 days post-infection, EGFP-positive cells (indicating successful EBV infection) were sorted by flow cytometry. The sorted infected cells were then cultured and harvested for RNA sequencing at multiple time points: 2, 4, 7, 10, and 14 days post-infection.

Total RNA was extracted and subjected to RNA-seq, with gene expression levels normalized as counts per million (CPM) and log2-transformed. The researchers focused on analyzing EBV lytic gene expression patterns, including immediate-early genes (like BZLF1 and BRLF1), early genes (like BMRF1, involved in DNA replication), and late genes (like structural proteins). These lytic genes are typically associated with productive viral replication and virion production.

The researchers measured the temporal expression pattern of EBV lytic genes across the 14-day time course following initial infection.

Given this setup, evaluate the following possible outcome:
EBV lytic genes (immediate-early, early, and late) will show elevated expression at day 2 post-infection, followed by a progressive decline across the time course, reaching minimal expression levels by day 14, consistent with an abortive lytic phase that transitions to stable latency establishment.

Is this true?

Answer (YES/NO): YES